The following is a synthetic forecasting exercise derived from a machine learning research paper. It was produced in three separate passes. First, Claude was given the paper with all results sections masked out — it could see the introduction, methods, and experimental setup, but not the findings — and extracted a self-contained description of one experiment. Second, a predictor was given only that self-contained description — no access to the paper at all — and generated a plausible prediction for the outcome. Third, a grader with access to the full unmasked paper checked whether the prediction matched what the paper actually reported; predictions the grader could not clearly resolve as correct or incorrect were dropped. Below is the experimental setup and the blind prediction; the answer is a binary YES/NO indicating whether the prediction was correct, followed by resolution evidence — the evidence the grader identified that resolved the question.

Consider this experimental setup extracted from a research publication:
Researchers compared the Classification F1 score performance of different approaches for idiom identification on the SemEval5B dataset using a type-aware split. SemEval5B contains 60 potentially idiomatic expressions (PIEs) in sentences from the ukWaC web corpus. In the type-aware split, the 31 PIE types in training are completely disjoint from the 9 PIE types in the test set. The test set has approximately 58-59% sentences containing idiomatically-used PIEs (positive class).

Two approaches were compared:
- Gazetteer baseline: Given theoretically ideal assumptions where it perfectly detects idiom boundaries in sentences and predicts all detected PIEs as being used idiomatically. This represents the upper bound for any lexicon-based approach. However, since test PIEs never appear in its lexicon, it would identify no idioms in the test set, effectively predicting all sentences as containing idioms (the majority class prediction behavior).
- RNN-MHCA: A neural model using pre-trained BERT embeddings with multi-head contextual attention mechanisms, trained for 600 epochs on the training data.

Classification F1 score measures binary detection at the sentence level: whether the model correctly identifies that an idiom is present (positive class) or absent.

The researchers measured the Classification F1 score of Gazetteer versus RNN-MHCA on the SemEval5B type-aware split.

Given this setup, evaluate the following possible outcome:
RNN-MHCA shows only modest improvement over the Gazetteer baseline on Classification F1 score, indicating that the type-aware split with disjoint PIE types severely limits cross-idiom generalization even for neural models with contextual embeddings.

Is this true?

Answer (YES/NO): NO